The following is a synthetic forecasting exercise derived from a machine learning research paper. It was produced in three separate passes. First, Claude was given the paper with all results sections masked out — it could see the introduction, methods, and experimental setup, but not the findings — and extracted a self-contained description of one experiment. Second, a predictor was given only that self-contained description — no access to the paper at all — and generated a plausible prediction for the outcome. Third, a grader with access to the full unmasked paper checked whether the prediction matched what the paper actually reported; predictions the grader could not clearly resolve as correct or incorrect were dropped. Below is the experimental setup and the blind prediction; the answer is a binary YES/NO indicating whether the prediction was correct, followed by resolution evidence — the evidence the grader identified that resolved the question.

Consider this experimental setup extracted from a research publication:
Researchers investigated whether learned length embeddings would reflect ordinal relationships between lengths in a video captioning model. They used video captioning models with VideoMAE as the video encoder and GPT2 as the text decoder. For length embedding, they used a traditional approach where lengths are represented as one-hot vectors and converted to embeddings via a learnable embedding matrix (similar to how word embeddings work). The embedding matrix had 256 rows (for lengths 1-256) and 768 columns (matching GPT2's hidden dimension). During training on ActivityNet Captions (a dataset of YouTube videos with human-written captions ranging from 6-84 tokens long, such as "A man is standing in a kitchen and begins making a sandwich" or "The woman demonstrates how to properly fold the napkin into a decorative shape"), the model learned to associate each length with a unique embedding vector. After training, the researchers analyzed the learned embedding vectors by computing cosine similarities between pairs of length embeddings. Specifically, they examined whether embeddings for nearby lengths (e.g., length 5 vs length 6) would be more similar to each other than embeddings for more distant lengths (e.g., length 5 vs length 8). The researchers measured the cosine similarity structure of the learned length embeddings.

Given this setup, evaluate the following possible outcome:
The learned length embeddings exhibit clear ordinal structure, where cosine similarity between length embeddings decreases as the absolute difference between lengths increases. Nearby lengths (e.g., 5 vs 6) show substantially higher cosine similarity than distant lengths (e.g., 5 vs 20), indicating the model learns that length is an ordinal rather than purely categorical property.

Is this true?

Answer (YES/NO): NO